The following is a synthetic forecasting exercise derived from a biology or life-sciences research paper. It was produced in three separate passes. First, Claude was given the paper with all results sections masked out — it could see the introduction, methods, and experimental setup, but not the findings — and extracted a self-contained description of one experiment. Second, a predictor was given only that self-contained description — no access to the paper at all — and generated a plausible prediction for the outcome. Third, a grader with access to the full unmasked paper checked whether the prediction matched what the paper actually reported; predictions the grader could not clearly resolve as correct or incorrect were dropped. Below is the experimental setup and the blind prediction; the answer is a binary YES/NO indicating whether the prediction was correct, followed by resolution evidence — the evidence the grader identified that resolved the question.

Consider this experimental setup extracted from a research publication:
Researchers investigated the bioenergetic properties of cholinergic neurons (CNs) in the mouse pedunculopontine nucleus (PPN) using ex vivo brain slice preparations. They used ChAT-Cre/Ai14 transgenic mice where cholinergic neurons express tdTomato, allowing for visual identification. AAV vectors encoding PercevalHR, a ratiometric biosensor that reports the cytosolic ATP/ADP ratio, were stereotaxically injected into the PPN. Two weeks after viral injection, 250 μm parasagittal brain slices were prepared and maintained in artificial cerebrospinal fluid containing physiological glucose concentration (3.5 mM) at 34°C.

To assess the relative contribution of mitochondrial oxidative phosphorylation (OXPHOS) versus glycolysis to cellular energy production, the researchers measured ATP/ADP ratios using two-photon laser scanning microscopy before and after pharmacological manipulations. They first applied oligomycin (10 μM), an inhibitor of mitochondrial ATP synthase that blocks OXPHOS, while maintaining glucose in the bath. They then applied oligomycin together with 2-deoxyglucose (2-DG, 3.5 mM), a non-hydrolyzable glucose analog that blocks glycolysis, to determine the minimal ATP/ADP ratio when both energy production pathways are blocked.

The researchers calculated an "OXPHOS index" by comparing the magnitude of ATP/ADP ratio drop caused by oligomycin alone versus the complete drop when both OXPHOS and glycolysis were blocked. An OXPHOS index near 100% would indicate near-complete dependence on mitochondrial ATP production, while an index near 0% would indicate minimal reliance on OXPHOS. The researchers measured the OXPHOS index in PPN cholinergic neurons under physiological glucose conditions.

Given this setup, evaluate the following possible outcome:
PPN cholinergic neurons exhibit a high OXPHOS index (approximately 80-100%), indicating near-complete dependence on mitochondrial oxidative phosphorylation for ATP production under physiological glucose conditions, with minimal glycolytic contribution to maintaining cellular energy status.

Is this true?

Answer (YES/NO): NO